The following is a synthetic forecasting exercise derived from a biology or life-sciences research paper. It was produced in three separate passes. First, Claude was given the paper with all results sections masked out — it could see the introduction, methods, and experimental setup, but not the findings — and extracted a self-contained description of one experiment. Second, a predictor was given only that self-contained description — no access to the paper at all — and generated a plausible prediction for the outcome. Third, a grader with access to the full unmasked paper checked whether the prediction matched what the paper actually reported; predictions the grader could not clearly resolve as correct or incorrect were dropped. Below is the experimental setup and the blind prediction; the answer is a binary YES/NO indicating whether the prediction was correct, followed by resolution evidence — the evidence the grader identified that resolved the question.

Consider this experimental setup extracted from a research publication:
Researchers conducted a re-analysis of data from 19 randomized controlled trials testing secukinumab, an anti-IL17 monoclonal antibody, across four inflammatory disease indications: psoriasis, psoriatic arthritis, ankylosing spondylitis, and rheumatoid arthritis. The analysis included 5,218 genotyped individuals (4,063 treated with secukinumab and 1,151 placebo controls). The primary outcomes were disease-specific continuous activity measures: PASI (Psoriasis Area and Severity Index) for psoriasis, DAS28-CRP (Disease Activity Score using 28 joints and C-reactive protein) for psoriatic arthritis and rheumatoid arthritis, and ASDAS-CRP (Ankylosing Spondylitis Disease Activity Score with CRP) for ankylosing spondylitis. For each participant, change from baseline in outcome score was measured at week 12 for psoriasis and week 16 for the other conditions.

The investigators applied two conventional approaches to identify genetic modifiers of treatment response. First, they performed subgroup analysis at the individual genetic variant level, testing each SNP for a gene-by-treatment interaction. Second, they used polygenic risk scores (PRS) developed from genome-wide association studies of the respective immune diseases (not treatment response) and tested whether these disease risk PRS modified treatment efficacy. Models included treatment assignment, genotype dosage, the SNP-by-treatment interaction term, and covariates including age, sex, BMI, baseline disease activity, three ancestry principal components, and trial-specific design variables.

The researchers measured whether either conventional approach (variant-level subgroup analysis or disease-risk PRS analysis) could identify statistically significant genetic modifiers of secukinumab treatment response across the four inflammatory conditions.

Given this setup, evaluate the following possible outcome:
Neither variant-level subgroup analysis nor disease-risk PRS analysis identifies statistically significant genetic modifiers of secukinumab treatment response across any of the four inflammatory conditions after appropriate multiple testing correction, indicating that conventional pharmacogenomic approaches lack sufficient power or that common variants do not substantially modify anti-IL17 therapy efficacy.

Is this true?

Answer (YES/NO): YES